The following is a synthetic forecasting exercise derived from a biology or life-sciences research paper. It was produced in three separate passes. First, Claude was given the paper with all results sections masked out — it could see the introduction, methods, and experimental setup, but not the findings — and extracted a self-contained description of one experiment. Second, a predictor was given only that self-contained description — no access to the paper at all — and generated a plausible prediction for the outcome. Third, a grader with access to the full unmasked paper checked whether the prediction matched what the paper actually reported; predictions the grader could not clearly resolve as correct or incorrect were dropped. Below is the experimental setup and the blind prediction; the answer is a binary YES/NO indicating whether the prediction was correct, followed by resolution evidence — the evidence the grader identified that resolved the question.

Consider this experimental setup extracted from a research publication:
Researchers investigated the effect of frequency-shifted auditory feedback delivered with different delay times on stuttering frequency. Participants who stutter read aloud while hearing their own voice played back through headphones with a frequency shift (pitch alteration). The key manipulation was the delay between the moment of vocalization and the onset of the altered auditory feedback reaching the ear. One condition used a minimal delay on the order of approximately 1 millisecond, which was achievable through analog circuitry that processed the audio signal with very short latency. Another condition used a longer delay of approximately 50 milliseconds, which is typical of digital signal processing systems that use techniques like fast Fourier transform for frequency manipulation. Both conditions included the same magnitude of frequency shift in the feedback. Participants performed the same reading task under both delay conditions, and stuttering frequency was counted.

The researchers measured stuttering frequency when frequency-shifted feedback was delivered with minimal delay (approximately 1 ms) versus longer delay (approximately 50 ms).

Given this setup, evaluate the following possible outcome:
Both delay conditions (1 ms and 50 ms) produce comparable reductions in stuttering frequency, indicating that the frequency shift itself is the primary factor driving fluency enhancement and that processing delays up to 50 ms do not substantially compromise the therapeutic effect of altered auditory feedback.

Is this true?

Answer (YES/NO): NO